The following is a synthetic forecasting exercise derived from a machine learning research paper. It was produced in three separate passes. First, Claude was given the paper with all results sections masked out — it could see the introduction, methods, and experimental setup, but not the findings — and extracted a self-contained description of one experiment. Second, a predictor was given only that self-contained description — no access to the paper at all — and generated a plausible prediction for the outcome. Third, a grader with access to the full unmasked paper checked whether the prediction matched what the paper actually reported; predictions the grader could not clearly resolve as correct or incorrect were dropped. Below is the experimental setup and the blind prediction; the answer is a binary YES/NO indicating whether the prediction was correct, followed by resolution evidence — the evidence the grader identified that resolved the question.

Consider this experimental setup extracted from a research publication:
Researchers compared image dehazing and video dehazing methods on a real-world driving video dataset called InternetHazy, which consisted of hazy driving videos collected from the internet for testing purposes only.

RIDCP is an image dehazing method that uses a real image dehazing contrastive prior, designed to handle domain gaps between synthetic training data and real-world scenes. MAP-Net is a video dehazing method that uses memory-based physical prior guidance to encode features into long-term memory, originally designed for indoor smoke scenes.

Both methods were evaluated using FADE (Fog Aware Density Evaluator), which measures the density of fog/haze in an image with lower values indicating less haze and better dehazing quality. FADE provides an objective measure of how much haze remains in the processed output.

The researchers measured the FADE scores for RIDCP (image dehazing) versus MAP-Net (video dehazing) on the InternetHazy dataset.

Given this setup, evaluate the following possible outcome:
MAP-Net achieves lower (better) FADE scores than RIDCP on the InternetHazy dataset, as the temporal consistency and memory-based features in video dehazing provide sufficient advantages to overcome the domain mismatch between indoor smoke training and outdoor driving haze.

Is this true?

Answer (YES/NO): NO